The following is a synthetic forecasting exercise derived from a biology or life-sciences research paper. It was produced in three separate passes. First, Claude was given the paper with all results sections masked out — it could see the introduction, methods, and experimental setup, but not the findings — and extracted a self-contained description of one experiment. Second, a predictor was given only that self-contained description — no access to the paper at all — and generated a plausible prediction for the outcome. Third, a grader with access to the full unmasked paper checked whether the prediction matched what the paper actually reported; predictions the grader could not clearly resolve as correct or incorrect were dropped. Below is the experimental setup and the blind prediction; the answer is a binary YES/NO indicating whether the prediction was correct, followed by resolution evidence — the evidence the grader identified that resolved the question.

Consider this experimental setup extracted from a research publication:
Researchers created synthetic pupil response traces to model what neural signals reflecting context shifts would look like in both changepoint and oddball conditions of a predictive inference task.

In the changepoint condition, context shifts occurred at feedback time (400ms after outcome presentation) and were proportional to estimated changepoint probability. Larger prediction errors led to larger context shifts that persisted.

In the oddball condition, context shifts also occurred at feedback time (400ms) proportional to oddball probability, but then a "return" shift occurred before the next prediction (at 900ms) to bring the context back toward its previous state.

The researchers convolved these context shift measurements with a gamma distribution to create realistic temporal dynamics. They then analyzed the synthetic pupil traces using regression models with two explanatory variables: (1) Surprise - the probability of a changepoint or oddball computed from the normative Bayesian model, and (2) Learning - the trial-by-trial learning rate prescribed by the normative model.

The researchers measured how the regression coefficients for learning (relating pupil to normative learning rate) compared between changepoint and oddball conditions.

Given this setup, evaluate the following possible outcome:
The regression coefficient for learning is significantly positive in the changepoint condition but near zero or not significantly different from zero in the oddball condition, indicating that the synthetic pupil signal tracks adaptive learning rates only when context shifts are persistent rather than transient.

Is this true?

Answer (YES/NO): NO